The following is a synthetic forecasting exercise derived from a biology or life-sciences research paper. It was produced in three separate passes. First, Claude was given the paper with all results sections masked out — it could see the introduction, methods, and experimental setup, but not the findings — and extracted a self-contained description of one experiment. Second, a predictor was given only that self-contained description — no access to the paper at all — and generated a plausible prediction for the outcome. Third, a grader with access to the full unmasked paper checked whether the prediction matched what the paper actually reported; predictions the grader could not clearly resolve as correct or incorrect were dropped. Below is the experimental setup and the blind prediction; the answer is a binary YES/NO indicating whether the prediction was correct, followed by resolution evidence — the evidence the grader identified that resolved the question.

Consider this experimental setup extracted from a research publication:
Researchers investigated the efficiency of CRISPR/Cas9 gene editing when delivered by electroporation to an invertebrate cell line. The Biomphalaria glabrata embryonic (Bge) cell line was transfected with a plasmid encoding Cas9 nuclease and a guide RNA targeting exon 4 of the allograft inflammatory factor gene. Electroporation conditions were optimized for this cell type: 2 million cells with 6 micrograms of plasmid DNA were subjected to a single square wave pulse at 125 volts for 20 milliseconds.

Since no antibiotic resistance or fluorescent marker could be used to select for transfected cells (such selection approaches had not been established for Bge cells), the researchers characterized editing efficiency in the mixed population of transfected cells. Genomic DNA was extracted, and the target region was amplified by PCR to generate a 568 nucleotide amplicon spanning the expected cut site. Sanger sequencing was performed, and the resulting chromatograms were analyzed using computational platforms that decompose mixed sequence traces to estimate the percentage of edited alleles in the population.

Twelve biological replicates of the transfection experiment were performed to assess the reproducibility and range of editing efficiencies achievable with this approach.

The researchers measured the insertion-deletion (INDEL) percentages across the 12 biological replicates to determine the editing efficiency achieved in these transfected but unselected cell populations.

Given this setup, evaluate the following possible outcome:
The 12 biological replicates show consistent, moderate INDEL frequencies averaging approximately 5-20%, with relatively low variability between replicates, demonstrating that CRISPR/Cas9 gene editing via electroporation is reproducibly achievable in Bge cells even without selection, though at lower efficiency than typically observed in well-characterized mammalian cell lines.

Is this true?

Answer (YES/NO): YES